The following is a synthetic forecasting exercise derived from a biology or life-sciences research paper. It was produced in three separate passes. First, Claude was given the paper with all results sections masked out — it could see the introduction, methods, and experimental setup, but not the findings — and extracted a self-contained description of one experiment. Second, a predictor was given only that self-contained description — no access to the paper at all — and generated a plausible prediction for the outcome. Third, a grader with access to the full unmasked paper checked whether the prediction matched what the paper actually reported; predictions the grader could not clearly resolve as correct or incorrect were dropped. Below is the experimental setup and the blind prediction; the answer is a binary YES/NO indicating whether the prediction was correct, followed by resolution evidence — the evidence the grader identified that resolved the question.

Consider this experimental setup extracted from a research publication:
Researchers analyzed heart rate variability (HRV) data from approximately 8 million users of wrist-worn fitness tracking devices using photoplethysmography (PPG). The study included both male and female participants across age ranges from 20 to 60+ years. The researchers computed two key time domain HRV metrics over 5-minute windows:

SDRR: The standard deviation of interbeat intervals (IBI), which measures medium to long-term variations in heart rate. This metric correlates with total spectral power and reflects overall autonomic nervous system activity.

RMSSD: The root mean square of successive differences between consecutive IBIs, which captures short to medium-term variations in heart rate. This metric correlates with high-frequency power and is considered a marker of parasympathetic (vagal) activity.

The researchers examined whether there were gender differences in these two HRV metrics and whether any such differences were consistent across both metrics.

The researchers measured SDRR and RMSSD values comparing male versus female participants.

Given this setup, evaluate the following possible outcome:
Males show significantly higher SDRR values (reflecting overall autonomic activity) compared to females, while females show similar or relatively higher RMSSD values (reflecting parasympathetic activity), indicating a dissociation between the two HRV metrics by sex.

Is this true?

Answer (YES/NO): NO